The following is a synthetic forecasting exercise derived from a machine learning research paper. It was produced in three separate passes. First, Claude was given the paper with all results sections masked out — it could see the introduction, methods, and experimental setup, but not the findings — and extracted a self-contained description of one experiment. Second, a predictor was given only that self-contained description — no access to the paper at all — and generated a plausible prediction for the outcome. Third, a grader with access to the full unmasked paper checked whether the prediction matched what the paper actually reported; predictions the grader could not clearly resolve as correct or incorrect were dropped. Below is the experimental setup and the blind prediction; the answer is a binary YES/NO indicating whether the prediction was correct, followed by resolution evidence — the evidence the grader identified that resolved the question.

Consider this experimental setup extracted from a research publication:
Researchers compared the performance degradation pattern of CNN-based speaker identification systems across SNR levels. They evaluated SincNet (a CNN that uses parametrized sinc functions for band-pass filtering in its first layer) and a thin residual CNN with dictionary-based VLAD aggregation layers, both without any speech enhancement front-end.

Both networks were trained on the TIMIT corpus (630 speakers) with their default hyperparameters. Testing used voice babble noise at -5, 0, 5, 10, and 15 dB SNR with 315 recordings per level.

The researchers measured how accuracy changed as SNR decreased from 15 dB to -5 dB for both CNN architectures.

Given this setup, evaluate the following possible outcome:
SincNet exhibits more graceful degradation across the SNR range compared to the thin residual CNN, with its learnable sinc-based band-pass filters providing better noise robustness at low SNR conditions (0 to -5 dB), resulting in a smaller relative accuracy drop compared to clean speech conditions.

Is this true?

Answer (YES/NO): NO